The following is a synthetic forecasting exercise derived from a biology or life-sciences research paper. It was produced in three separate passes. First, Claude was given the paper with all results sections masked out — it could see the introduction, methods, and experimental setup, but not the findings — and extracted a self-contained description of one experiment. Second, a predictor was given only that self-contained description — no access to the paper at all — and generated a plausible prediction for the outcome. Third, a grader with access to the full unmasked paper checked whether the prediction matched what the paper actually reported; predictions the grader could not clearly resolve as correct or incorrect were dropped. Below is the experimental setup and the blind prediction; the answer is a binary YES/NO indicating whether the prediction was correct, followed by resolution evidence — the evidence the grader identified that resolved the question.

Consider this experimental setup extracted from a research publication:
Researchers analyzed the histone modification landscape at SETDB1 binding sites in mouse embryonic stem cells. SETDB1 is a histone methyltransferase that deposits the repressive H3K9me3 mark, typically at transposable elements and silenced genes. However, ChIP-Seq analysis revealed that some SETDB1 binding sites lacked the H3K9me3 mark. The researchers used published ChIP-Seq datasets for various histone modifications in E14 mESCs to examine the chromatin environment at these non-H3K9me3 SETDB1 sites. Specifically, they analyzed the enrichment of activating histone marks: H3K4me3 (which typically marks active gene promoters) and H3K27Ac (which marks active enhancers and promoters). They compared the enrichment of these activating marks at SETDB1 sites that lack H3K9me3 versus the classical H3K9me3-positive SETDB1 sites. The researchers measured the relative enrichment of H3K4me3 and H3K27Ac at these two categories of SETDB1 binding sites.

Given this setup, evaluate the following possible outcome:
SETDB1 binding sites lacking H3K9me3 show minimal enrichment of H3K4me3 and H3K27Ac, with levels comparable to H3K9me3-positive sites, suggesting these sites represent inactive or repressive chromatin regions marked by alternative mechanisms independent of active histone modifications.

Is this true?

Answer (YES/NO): NO